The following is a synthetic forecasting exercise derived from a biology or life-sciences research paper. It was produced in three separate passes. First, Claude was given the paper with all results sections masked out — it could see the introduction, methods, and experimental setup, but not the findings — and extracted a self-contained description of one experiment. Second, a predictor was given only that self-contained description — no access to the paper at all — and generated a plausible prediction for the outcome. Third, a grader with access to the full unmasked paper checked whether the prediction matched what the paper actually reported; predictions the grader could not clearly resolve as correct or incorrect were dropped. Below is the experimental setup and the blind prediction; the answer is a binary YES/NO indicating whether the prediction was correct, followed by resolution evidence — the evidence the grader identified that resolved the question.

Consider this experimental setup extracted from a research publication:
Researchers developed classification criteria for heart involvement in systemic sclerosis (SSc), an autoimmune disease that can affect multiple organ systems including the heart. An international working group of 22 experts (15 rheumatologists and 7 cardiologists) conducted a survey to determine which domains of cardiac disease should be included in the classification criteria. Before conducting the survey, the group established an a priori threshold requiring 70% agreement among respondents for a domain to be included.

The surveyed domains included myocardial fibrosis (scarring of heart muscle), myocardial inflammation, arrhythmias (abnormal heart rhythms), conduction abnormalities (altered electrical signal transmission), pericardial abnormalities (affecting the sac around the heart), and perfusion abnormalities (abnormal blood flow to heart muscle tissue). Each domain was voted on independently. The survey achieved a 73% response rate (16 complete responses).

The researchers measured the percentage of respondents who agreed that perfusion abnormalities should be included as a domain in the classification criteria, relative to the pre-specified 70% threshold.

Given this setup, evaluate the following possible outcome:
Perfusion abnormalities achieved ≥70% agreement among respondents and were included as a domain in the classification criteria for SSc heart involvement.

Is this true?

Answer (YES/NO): NO